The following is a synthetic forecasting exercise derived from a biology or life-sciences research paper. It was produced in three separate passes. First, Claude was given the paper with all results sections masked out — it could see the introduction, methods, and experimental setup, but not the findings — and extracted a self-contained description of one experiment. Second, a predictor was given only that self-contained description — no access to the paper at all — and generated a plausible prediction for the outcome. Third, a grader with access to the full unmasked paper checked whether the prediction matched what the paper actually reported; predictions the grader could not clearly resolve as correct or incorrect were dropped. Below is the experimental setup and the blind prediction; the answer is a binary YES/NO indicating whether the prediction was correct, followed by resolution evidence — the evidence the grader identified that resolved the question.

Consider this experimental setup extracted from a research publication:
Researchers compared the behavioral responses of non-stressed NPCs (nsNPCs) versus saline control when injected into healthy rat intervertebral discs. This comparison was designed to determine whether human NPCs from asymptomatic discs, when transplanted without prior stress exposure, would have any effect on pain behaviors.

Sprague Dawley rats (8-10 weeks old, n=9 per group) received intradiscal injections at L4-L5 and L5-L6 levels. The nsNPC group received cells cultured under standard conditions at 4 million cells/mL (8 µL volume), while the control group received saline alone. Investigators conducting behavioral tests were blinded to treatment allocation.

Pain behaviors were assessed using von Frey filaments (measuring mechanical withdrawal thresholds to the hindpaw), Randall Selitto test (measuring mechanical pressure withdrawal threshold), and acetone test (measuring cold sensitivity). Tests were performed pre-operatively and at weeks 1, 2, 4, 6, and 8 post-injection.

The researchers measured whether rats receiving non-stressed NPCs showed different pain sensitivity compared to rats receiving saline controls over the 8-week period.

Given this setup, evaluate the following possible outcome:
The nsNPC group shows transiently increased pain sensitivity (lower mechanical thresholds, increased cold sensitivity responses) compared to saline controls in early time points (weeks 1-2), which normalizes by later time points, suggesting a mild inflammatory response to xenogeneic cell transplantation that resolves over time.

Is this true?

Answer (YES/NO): NO